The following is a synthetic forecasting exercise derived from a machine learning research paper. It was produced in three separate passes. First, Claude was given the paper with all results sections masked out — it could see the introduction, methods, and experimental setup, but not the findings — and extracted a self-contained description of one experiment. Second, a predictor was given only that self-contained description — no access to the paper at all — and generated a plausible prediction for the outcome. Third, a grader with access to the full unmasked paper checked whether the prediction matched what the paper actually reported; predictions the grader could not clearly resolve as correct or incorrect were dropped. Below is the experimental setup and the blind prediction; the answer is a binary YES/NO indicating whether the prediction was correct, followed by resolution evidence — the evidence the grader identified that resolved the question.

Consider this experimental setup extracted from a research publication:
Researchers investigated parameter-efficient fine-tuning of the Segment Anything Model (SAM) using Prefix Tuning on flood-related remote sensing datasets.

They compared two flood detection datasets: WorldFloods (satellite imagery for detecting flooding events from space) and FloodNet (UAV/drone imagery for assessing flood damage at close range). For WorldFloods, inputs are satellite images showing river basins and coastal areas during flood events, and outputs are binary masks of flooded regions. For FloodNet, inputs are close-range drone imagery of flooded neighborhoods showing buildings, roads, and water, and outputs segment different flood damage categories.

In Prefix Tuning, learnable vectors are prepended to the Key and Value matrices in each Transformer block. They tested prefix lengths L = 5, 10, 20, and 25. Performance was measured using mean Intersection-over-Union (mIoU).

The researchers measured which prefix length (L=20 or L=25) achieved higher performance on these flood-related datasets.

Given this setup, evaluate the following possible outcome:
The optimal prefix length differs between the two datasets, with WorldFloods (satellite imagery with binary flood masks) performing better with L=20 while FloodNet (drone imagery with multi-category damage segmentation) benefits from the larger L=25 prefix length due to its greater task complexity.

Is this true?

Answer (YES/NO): NO